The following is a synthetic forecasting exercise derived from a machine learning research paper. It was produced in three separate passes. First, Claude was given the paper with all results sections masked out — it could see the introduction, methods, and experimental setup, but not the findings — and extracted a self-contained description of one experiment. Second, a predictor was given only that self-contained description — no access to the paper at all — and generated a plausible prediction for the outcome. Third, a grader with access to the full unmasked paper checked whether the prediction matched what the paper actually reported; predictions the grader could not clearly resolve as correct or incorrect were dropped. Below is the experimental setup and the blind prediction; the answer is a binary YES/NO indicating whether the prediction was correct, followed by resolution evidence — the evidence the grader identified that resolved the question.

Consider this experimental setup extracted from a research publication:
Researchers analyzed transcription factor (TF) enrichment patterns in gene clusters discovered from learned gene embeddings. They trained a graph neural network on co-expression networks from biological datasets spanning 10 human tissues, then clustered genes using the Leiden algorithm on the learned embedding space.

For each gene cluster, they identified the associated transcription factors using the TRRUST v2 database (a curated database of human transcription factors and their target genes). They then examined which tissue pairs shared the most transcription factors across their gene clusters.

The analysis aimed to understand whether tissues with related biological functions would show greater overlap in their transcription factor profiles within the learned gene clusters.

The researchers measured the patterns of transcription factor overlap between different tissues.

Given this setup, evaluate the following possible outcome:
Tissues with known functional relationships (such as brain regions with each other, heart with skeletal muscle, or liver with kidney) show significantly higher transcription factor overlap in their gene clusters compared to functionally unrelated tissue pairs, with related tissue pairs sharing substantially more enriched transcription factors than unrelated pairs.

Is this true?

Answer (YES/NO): YES